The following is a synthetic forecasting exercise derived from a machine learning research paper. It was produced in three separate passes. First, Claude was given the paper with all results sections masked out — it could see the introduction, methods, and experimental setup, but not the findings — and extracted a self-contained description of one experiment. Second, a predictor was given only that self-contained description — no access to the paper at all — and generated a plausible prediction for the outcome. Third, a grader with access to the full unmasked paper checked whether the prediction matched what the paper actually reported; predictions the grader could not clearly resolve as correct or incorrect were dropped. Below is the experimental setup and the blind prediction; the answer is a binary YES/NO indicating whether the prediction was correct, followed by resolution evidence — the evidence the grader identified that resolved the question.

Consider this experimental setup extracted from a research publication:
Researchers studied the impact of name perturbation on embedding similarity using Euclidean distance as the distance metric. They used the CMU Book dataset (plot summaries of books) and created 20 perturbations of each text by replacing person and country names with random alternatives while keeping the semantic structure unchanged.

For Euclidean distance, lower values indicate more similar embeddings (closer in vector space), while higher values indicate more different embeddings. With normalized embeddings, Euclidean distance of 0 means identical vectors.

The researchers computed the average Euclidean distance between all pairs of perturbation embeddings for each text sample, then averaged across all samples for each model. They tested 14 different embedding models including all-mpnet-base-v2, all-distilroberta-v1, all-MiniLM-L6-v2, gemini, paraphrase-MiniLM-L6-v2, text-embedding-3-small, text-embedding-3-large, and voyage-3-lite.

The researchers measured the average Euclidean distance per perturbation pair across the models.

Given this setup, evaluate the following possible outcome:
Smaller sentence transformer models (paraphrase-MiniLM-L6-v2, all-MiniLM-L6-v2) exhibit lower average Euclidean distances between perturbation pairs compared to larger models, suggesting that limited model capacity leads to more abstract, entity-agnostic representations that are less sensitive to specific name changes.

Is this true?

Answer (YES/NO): NO